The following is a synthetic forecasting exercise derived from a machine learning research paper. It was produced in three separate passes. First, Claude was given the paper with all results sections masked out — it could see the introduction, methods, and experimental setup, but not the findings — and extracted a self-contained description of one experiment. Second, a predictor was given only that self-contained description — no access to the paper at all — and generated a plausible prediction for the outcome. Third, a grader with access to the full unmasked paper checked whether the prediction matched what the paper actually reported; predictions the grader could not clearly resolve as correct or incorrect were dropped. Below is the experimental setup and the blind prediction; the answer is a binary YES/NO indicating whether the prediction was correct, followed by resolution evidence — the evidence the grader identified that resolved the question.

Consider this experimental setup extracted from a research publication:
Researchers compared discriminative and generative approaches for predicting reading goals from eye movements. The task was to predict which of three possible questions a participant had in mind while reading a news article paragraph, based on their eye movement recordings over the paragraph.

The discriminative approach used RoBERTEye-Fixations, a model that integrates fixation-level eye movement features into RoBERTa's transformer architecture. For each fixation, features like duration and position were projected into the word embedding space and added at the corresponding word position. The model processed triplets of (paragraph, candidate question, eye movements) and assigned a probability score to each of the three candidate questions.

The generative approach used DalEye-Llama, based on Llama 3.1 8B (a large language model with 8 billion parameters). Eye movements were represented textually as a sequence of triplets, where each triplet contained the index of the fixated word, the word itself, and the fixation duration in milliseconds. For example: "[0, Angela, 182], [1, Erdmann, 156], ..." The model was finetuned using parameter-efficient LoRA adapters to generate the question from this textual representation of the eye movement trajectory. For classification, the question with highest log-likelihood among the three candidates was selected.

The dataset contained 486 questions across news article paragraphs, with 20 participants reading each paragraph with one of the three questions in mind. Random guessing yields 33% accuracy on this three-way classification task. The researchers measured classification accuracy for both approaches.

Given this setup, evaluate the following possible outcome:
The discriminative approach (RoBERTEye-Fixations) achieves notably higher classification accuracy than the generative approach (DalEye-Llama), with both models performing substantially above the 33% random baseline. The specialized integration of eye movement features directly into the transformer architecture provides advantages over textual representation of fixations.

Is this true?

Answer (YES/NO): NO